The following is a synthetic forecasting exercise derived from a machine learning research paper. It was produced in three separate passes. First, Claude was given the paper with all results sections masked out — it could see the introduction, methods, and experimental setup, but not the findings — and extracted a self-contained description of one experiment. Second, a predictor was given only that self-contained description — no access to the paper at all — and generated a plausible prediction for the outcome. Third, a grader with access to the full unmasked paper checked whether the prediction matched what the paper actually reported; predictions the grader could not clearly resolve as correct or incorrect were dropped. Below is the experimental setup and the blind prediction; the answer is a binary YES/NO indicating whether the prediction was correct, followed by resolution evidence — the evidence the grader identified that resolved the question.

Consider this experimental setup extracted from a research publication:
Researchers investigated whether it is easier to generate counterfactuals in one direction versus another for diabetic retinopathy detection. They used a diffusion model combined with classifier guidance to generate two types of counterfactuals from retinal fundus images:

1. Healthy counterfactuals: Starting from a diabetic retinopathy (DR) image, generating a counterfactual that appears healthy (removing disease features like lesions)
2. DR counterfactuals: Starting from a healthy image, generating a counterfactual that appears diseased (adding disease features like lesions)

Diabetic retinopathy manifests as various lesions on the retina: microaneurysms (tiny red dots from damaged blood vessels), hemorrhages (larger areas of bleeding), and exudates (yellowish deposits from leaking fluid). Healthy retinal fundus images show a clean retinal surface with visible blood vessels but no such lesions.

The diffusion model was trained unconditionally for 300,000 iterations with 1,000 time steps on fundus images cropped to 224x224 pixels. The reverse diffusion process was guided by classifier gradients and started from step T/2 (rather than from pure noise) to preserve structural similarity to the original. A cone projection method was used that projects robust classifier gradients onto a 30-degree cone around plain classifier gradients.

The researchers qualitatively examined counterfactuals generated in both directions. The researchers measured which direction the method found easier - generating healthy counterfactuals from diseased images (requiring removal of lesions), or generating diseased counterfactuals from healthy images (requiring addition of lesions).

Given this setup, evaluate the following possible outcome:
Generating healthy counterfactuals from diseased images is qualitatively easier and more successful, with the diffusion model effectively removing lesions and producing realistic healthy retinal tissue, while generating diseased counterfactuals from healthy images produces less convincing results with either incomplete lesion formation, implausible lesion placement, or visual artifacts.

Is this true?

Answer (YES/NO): NO